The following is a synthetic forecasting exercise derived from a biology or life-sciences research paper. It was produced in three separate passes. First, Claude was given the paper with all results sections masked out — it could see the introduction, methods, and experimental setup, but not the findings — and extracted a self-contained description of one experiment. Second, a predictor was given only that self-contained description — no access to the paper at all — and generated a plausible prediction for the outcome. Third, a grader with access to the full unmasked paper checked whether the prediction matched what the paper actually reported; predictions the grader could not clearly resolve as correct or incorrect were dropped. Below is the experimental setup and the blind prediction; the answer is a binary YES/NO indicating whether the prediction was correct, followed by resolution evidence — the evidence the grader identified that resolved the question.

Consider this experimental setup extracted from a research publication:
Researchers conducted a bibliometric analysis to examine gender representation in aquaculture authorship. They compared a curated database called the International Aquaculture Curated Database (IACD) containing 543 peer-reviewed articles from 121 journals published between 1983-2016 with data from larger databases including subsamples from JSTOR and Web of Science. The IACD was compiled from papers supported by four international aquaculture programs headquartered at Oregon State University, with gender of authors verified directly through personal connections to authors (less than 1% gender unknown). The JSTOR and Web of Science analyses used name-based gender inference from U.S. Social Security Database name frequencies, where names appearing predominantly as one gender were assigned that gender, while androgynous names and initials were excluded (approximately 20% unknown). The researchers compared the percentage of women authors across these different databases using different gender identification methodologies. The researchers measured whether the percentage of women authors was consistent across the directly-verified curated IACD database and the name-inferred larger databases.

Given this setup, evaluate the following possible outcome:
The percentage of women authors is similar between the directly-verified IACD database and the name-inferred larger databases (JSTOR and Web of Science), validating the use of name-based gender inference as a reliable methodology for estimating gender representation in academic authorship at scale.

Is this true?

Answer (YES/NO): NO